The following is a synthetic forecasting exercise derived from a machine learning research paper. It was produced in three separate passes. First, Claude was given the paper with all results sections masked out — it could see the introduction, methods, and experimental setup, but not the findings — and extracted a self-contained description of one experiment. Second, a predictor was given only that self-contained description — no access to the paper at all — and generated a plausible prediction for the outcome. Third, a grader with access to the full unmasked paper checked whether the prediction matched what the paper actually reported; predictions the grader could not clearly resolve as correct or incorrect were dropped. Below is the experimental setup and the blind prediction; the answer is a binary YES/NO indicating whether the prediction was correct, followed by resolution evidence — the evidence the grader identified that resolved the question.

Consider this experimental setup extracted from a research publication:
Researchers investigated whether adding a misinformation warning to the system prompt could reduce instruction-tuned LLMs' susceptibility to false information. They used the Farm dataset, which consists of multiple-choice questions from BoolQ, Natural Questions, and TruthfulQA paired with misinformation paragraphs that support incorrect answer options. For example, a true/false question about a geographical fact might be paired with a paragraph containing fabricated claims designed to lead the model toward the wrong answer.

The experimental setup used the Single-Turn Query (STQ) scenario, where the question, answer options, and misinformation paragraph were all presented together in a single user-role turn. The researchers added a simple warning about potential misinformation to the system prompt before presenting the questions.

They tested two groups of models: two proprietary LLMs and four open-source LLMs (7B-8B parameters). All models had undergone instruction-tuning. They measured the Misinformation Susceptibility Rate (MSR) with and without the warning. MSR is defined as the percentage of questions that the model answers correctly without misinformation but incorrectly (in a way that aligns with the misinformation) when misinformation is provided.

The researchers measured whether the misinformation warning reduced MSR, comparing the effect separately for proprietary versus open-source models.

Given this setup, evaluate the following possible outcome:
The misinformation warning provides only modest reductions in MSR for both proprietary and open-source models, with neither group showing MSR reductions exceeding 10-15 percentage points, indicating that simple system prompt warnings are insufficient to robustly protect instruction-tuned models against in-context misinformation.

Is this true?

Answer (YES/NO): NO